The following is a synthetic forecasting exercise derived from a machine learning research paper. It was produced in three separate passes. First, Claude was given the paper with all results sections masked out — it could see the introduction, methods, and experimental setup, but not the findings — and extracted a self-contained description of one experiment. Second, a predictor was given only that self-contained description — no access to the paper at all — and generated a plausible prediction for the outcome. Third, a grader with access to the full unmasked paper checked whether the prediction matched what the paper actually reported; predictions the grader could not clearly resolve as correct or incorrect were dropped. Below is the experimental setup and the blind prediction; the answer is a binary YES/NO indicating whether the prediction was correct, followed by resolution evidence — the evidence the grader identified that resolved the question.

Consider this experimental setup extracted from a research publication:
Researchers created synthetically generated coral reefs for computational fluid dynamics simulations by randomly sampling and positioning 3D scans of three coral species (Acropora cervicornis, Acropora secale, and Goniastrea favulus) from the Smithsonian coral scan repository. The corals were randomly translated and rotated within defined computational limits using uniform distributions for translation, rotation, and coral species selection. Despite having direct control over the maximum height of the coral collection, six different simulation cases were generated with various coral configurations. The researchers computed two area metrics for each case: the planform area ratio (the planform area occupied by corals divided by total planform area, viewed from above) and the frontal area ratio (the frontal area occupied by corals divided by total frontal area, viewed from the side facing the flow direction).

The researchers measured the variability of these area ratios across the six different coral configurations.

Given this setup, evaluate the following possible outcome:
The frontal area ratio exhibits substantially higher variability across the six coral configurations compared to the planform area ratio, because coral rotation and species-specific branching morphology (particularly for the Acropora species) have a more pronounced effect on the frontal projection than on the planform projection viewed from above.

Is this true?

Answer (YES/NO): YES